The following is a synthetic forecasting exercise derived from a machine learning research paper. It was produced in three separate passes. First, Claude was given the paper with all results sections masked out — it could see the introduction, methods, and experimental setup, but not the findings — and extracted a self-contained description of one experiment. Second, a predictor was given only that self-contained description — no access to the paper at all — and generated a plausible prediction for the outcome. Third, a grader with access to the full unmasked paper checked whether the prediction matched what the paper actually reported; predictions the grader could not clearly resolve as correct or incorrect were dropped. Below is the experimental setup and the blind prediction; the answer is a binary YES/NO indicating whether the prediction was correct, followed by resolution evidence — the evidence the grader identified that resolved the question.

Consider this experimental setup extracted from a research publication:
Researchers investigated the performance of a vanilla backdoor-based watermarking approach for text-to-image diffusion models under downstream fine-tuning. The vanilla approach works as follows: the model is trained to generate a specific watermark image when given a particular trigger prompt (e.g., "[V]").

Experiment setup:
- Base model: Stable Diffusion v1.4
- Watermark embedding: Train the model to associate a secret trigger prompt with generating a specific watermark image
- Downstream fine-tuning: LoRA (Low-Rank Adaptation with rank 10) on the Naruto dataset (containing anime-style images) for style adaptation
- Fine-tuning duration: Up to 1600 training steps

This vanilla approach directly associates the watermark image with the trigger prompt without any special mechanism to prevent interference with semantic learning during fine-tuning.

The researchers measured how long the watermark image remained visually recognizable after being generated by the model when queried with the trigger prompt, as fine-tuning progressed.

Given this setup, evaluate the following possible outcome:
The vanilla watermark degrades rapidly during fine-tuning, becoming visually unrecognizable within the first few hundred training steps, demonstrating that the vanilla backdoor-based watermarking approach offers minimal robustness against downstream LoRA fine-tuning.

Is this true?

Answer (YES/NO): NO